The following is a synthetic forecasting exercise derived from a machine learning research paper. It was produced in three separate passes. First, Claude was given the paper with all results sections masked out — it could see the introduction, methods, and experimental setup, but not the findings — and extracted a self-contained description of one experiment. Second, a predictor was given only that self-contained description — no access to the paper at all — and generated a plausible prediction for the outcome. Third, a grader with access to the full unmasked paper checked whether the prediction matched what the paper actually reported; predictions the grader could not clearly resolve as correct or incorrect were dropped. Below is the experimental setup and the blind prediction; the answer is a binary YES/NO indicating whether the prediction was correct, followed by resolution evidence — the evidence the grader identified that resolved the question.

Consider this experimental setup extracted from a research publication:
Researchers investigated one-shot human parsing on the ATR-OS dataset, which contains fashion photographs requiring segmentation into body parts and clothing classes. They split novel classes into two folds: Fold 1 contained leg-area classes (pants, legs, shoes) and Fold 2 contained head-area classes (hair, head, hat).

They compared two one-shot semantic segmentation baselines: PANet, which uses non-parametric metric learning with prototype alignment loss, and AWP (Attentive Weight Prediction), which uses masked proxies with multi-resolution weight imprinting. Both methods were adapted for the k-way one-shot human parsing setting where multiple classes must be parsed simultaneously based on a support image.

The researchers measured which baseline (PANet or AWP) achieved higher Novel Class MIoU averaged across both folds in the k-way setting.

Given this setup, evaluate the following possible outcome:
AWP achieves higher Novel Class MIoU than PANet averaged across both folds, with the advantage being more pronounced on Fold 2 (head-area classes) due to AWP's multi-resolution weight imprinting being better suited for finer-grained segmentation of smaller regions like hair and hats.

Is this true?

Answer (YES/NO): NO